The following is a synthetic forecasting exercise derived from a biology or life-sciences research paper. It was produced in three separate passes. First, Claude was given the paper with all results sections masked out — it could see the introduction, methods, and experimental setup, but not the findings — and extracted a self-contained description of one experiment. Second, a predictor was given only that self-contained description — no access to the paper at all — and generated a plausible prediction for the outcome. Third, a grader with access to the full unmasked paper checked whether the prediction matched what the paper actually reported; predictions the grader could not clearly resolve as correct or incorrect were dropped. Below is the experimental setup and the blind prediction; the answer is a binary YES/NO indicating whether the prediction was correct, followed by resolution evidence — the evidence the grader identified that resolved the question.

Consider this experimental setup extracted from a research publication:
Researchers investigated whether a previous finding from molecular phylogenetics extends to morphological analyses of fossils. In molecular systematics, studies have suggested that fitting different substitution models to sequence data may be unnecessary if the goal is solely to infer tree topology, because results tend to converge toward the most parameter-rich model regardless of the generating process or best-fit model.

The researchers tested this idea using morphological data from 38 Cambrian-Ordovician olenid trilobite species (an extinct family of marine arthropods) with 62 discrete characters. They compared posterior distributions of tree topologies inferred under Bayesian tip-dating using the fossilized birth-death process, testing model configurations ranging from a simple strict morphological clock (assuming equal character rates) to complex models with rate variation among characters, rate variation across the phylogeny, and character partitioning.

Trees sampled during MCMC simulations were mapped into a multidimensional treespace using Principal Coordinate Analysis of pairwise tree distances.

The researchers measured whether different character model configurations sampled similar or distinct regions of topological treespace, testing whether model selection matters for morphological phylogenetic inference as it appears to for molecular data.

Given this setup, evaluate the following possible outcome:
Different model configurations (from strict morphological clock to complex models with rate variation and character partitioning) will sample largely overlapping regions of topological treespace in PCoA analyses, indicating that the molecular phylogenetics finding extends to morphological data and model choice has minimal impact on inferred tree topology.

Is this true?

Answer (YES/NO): NO